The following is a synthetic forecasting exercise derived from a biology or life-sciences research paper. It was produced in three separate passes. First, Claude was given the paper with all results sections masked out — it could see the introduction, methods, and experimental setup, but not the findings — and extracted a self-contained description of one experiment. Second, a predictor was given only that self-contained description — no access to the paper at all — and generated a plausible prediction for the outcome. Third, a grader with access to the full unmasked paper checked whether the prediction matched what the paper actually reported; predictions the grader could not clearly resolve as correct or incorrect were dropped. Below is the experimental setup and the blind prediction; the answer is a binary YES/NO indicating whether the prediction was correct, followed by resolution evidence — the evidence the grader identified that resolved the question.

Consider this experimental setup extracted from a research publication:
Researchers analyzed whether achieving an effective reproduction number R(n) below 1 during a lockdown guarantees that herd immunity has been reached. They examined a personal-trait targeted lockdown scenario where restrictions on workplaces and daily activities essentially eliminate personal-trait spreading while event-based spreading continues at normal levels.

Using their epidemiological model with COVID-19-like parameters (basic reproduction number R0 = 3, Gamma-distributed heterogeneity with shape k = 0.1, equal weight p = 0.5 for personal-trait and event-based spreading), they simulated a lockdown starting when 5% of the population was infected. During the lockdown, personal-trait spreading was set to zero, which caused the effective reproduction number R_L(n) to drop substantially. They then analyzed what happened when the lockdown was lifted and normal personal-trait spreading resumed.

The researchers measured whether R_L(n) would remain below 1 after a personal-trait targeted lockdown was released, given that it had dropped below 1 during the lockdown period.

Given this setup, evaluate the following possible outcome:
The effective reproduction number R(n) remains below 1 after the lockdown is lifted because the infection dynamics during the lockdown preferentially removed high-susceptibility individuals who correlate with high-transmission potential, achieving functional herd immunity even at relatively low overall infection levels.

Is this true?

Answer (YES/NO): NO